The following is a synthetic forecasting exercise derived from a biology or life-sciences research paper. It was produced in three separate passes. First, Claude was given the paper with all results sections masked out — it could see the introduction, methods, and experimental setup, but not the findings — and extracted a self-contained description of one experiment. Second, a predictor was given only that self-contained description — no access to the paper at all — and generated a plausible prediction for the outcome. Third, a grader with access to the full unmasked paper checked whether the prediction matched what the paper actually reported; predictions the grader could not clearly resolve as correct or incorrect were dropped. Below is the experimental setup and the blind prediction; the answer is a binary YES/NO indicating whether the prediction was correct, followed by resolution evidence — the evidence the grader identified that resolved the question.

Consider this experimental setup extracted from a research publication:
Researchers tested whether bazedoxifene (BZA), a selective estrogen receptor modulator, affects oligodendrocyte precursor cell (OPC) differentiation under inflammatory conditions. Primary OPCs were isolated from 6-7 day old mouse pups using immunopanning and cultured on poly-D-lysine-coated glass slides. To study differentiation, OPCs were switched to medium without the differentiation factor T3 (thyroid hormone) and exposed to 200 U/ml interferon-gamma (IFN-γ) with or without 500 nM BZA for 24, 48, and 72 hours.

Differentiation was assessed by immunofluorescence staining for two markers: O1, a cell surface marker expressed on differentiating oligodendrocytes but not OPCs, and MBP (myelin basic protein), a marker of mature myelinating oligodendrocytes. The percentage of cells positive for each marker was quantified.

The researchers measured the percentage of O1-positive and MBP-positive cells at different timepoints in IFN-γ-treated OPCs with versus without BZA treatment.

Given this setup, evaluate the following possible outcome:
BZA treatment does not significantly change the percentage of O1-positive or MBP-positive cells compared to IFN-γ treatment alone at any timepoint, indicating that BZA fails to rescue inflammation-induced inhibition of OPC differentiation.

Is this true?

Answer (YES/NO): NO